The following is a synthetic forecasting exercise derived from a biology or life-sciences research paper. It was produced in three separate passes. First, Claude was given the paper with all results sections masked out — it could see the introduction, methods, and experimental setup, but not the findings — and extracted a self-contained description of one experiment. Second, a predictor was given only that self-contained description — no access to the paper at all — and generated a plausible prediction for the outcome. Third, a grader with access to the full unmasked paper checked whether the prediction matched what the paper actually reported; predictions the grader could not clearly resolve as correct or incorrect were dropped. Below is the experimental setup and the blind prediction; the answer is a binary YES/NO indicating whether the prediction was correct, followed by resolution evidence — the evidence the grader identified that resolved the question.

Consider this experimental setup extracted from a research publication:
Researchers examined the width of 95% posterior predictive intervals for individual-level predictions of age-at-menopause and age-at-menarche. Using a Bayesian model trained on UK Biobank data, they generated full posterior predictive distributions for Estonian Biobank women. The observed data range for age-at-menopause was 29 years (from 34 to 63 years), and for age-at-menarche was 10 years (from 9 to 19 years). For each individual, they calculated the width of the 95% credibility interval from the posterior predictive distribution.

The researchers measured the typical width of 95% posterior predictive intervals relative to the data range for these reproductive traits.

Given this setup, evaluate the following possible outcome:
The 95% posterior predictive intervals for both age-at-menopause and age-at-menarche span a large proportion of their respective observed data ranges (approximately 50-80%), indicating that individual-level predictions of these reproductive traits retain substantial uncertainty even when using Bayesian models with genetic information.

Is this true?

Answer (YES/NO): YES